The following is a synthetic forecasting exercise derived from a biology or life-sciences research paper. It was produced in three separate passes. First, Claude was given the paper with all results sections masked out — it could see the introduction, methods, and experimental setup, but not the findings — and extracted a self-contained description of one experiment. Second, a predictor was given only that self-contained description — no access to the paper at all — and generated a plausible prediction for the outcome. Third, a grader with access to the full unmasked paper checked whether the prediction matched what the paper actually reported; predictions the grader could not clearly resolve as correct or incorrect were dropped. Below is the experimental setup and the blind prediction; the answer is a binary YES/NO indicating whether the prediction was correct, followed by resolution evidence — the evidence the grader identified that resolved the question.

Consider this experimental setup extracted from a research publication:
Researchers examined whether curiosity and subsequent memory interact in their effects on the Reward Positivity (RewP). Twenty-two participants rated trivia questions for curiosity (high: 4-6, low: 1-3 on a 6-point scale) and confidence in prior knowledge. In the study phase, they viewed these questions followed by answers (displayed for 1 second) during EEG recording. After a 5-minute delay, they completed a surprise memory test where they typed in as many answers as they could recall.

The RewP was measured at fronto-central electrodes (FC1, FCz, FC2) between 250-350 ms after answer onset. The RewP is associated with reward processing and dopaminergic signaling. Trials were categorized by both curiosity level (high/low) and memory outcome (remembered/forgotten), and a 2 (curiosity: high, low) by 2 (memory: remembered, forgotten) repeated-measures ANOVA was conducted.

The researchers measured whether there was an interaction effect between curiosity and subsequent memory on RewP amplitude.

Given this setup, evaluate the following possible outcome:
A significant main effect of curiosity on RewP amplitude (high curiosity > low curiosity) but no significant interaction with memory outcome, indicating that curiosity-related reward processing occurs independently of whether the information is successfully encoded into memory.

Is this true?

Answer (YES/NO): YES